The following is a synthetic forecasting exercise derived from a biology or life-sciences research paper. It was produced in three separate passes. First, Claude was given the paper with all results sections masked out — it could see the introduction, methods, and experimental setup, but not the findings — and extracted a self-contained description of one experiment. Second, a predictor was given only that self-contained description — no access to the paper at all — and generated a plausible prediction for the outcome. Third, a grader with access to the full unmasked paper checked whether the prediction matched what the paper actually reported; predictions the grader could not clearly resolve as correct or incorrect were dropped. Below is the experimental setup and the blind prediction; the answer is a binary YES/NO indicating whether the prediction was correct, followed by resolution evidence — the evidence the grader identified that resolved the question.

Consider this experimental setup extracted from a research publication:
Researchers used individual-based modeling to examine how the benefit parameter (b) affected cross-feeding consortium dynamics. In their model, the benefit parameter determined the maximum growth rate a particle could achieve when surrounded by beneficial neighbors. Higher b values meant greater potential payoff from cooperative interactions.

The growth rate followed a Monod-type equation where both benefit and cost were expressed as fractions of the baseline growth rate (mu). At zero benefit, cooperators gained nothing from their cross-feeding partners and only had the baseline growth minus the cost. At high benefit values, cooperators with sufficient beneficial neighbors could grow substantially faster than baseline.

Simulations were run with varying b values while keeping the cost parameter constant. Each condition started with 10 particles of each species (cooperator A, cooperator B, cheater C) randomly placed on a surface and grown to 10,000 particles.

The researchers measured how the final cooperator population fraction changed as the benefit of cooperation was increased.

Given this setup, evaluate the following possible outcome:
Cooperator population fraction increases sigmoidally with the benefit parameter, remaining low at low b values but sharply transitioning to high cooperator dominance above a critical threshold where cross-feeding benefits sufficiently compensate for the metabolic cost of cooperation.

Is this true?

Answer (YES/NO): YES